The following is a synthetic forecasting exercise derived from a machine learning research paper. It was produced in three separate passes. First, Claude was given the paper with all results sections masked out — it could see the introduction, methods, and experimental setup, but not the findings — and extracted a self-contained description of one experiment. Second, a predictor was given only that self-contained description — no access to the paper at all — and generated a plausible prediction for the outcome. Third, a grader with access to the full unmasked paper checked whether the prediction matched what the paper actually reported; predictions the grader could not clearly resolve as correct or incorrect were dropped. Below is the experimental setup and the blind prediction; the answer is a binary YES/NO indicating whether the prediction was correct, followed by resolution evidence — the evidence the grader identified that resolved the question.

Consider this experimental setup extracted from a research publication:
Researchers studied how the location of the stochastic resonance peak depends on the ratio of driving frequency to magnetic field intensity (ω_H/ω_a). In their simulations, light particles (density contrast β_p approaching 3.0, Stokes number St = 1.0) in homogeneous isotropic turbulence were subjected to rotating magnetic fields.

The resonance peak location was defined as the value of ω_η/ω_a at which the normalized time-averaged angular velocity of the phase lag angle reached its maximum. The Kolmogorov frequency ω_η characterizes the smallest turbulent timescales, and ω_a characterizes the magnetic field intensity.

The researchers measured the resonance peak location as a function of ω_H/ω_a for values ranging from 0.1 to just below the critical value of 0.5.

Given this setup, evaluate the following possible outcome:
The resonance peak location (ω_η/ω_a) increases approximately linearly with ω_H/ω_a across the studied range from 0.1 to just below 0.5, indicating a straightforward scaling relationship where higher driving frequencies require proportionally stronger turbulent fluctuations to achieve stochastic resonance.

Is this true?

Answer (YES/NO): NO